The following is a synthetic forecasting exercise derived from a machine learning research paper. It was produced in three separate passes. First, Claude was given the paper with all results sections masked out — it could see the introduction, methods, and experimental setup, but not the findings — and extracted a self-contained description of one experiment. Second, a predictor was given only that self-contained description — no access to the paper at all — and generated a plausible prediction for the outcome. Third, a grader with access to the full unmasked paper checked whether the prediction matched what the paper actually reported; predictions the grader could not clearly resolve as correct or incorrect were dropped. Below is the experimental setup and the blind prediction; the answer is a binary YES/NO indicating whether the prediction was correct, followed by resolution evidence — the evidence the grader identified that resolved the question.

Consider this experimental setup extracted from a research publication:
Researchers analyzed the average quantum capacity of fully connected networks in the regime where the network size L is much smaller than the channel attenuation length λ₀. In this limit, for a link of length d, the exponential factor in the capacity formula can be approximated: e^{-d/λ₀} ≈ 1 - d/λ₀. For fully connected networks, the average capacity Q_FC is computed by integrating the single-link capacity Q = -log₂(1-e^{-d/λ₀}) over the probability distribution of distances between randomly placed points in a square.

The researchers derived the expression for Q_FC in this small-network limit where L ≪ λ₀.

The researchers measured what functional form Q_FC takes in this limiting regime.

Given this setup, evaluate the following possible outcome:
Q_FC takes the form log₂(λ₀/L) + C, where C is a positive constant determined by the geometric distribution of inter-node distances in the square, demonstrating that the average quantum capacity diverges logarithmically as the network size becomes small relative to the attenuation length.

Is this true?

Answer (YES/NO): YES